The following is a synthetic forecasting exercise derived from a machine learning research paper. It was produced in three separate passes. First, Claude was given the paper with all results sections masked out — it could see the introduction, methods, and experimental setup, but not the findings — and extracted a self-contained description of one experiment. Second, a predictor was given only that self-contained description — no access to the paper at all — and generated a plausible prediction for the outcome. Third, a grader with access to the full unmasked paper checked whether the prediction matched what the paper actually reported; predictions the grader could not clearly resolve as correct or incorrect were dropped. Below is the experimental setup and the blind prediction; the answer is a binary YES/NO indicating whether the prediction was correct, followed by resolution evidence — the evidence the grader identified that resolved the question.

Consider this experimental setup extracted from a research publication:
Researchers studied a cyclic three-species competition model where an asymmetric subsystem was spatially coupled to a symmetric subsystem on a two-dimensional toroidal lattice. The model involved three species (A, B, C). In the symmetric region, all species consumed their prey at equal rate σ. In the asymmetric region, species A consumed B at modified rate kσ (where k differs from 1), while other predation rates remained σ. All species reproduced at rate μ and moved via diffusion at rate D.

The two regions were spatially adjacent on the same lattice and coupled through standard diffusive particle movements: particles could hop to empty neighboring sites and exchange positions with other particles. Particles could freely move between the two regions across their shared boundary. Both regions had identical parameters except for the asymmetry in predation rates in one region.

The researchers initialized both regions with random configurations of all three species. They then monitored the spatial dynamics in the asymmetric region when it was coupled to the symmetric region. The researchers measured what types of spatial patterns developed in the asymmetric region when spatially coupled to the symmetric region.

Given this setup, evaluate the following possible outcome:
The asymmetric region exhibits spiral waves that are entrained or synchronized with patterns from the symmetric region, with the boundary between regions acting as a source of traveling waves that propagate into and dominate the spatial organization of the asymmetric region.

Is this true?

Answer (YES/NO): NO